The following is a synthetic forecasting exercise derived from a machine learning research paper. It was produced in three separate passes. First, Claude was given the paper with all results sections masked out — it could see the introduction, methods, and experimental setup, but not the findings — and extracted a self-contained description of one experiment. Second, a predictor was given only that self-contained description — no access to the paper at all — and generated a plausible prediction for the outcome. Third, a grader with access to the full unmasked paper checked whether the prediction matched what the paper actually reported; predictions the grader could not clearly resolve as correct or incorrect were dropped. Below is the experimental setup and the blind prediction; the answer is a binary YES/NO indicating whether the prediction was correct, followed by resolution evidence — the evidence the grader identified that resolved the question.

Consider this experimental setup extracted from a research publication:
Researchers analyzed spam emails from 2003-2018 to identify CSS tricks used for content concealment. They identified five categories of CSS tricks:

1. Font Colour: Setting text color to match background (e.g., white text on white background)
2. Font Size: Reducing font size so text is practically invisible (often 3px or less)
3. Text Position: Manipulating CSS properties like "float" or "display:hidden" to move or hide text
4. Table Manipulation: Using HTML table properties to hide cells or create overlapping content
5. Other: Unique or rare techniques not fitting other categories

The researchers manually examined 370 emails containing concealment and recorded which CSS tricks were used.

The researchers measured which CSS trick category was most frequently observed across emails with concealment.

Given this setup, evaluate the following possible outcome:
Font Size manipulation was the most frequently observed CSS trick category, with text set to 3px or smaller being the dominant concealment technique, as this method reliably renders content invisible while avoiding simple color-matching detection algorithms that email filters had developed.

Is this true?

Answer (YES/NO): NO